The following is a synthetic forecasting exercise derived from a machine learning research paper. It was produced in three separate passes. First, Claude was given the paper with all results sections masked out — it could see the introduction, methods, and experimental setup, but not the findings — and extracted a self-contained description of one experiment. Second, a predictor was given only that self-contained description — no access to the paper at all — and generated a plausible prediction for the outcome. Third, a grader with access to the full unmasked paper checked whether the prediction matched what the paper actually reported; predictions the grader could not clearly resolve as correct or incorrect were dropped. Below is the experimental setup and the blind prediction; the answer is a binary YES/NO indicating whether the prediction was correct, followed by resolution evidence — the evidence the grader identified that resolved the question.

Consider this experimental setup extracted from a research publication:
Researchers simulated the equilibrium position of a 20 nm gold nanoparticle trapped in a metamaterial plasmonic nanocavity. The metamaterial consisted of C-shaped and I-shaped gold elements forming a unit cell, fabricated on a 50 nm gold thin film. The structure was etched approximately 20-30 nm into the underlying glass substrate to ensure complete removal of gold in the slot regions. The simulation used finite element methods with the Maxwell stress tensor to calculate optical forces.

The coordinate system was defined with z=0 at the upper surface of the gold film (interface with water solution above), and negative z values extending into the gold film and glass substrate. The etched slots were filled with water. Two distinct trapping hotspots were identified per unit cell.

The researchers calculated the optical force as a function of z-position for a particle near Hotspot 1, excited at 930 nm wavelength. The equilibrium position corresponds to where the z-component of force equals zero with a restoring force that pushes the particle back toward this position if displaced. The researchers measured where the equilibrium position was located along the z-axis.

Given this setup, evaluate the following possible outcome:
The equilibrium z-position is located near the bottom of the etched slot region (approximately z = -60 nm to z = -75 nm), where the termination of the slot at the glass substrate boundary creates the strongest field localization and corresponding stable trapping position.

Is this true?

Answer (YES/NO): NO